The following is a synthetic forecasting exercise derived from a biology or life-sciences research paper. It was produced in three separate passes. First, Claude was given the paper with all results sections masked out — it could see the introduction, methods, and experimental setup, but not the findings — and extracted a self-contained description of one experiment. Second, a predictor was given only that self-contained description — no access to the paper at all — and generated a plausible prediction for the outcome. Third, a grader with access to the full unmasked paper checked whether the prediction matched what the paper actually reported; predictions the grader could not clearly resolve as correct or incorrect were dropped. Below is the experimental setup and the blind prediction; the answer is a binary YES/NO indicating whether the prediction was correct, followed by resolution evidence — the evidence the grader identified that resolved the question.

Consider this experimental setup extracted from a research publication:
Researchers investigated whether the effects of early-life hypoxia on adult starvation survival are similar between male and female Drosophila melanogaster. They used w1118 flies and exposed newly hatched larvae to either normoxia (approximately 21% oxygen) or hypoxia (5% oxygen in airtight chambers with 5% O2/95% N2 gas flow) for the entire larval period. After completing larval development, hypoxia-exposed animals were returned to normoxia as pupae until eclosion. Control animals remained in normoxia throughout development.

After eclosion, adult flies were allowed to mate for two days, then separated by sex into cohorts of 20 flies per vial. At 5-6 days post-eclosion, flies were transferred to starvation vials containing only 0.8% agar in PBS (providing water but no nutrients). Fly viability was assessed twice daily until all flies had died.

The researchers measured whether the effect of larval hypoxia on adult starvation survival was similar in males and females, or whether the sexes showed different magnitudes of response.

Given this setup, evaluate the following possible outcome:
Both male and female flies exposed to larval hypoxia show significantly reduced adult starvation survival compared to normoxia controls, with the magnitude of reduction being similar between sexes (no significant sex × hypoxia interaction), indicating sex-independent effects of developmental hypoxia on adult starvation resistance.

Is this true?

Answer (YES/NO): NO